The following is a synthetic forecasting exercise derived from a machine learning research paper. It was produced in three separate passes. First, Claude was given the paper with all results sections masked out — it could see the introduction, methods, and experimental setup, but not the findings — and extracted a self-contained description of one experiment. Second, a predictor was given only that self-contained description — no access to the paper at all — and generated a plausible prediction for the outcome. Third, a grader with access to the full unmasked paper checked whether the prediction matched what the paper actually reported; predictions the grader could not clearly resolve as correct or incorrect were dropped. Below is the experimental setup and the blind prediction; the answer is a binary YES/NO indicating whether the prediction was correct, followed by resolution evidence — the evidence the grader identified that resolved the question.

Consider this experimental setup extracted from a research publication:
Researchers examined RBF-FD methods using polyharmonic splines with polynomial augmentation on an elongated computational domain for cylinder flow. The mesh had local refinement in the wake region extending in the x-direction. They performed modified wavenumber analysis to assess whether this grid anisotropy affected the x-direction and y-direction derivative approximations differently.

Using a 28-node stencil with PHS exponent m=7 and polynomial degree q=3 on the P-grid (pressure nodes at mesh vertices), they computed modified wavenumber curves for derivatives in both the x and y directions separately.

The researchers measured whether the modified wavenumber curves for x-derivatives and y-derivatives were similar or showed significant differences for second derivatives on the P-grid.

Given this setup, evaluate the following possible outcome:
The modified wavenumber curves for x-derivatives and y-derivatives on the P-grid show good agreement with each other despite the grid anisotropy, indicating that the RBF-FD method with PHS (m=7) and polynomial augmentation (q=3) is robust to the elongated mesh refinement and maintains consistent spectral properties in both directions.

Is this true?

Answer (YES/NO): NO